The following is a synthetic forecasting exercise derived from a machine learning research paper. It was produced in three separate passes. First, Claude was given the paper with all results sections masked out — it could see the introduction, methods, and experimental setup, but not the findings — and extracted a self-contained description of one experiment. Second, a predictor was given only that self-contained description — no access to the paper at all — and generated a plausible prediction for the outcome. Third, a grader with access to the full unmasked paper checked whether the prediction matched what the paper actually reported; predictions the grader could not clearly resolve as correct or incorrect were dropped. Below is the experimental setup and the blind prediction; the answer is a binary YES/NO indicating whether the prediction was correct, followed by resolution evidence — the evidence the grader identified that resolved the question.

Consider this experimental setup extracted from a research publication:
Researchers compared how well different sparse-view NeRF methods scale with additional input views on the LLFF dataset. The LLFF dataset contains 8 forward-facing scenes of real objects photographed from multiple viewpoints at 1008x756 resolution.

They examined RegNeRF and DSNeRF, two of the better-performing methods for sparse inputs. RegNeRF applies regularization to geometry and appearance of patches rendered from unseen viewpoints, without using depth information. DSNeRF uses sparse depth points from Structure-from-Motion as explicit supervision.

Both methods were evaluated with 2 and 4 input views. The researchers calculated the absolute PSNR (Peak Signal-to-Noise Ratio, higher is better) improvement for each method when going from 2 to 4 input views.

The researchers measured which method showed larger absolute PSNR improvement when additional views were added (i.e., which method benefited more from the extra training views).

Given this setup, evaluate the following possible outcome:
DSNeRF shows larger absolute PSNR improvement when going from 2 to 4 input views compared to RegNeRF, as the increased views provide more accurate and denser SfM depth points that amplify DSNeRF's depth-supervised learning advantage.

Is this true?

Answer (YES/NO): YES